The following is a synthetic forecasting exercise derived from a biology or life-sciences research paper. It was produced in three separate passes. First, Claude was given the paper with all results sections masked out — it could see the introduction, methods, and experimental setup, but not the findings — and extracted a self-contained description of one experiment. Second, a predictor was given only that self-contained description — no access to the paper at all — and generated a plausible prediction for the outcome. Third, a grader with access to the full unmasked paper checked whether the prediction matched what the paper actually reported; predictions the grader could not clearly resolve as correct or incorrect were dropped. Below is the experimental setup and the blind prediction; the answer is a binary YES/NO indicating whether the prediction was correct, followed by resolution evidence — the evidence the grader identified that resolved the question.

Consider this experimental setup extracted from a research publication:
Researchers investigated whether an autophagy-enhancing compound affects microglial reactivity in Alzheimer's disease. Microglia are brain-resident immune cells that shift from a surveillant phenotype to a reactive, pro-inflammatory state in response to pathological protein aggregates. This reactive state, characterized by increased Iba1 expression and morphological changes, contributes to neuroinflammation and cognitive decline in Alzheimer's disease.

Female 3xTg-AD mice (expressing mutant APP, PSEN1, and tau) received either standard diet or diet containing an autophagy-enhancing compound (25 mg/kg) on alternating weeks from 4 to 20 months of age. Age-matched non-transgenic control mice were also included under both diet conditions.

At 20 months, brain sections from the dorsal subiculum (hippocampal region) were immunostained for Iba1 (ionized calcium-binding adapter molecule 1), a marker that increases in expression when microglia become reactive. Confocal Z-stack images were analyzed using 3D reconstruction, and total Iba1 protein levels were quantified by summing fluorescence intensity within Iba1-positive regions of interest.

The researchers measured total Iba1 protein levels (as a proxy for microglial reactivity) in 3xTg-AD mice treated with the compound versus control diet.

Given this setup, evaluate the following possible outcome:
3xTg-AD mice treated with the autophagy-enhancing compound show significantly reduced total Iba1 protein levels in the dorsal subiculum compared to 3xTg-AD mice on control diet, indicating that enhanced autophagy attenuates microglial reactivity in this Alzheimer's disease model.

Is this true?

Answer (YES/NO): YES